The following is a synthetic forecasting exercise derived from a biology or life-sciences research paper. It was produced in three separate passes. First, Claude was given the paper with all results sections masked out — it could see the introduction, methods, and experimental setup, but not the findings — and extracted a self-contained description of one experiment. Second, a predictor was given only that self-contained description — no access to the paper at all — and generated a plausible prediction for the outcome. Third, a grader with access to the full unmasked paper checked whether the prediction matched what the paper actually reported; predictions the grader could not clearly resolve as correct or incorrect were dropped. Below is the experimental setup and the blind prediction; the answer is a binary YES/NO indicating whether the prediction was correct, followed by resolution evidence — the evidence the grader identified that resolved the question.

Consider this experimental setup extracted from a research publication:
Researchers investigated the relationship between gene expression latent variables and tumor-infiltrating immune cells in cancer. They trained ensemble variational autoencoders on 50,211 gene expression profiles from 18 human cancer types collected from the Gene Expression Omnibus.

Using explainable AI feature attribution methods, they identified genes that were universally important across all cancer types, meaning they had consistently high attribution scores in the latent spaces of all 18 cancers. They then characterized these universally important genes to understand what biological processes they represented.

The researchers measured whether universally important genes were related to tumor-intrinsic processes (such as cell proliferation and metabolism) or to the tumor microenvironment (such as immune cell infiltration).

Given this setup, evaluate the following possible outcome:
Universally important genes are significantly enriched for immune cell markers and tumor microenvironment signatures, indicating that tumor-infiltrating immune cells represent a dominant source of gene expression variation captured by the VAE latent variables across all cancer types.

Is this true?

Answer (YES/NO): NO